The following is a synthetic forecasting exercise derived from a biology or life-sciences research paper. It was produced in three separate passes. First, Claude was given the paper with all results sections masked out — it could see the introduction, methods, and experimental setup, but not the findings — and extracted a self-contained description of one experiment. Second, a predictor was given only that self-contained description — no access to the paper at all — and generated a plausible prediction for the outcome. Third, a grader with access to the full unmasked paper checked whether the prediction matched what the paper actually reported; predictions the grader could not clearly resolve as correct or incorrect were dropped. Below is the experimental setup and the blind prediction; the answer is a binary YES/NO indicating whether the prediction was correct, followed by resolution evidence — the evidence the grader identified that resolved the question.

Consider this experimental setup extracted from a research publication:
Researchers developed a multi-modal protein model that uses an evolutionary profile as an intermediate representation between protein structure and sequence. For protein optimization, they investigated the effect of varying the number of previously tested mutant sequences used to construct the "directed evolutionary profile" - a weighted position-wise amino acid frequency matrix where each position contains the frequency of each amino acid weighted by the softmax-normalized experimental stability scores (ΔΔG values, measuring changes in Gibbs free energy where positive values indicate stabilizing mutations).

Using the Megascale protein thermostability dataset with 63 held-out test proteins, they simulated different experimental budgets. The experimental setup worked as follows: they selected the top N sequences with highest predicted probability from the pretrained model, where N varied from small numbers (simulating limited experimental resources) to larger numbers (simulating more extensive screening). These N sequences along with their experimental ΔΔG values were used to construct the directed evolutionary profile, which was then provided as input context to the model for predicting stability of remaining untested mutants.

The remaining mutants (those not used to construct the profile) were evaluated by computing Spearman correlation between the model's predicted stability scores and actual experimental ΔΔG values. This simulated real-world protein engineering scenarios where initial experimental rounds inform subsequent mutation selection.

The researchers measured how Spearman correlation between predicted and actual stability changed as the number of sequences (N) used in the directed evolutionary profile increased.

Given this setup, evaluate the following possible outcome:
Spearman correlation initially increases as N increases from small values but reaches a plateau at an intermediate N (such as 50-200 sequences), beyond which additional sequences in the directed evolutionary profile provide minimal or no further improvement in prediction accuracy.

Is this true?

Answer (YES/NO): NO